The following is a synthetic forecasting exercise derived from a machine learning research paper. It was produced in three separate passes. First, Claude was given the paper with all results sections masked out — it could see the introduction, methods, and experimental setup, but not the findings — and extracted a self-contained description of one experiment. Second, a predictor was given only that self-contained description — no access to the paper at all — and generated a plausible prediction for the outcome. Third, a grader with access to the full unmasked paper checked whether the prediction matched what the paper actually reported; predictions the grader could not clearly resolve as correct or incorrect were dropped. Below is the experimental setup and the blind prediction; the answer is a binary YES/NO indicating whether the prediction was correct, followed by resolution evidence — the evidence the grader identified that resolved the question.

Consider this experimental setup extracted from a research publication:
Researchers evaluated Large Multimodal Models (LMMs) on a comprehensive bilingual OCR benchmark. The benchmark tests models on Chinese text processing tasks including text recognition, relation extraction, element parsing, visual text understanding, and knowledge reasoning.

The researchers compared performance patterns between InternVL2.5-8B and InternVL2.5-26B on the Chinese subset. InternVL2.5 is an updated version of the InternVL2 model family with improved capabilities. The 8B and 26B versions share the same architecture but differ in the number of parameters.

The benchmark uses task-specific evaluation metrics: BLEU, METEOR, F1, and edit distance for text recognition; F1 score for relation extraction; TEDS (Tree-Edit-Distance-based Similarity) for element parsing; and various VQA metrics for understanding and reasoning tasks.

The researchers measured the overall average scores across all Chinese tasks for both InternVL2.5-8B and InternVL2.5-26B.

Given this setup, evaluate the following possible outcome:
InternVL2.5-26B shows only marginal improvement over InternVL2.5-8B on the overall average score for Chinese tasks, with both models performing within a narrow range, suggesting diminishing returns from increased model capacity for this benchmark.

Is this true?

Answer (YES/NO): NO